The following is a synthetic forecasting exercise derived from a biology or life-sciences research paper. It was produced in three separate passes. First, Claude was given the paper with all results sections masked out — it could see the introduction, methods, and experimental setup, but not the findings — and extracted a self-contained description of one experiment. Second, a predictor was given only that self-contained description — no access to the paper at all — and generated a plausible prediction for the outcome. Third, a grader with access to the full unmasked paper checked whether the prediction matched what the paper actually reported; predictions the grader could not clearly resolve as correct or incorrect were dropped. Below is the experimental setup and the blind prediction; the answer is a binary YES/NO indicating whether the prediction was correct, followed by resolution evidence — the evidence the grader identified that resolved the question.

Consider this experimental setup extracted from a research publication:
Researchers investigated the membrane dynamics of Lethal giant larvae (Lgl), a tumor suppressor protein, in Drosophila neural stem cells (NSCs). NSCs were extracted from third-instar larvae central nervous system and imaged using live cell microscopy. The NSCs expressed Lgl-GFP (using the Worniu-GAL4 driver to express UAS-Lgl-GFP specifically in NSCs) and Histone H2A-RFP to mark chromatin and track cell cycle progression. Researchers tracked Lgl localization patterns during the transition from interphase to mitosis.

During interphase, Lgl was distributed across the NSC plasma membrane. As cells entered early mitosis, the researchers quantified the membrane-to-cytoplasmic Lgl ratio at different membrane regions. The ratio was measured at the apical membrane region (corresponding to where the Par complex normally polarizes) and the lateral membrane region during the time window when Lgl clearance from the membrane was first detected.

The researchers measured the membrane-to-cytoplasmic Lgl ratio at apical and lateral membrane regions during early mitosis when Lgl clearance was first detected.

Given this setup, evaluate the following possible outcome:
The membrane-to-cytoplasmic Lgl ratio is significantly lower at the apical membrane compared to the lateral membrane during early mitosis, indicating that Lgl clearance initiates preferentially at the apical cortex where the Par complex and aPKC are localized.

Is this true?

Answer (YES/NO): YES